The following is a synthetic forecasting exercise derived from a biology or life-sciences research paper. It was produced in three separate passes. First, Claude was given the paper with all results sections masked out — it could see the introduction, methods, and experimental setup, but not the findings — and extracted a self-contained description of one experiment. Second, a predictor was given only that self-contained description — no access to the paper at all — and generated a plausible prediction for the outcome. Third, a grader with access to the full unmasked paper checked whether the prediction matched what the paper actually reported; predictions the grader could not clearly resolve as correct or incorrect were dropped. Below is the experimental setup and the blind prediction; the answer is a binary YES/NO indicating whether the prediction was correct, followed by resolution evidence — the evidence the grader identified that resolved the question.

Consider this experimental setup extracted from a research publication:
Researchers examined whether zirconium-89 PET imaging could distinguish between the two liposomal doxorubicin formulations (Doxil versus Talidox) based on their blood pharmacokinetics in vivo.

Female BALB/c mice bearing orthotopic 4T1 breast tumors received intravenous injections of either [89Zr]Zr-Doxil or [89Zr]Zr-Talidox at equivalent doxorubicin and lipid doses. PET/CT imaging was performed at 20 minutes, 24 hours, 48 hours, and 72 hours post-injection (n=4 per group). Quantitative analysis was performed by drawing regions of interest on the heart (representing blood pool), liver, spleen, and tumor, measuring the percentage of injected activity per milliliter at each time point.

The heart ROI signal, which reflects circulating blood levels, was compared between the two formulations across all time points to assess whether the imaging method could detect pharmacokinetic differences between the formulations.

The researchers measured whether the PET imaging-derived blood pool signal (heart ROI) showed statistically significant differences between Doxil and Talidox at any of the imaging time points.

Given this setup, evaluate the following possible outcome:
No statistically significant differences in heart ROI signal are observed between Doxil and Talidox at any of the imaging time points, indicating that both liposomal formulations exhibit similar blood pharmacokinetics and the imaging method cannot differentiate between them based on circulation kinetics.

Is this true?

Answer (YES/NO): NO